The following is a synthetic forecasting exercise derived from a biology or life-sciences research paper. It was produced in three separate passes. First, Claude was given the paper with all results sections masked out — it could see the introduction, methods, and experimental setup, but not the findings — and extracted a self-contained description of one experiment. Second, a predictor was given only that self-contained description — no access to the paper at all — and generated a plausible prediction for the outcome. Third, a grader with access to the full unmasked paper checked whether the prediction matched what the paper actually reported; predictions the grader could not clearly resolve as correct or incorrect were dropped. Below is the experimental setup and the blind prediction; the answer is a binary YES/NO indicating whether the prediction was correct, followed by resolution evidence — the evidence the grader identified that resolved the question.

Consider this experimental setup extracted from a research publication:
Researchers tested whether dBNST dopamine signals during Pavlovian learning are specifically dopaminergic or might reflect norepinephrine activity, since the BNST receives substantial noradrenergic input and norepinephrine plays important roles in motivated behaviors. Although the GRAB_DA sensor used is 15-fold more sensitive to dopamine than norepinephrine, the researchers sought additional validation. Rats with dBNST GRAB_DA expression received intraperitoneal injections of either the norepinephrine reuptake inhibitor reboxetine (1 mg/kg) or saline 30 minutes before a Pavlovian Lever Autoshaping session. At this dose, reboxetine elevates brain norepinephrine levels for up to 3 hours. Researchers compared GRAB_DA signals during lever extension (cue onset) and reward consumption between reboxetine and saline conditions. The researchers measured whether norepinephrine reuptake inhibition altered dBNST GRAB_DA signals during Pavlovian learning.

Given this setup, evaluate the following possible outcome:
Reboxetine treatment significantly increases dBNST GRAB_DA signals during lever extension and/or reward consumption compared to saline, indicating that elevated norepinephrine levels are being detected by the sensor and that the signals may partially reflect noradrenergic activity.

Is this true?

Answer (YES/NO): NO